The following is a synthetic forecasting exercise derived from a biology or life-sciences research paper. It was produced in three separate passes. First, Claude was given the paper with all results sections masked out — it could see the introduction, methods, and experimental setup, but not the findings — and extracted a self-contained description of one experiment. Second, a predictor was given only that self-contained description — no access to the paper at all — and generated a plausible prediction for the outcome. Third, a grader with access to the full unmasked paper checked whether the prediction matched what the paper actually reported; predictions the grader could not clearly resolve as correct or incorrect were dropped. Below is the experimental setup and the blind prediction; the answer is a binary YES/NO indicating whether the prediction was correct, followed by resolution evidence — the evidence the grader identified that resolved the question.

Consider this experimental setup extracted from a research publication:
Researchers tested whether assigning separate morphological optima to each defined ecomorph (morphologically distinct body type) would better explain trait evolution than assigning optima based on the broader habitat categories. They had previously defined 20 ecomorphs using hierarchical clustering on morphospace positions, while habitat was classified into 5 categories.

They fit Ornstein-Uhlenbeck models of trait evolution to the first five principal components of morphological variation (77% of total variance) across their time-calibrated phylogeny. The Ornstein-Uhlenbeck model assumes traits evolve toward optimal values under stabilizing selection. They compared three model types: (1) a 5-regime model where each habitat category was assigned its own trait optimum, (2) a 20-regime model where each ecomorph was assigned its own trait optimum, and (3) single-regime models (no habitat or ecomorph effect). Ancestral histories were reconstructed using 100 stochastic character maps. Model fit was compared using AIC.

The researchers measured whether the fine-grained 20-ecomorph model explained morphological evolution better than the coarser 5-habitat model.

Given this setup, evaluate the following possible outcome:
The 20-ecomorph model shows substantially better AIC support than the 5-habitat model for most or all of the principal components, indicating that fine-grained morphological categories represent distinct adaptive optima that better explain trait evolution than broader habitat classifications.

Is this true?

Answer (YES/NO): YES